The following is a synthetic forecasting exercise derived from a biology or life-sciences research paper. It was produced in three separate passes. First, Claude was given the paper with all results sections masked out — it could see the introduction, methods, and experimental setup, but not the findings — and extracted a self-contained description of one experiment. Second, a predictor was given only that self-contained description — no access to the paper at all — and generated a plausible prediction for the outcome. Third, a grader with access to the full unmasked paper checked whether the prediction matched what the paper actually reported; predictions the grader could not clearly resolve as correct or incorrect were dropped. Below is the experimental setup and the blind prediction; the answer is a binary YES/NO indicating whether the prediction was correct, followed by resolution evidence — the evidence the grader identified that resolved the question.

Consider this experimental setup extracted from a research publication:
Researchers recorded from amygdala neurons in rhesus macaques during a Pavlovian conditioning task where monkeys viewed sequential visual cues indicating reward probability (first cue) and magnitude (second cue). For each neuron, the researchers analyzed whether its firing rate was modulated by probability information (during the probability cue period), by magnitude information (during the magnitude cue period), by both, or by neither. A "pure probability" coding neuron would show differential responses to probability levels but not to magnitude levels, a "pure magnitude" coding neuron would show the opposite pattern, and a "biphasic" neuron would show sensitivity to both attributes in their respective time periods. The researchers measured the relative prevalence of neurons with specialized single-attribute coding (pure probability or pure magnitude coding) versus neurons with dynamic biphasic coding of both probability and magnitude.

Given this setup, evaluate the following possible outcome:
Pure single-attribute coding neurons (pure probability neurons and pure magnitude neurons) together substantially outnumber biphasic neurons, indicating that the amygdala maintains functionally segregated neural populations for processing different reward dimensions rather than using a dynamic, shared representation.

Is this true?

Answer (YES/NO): YES